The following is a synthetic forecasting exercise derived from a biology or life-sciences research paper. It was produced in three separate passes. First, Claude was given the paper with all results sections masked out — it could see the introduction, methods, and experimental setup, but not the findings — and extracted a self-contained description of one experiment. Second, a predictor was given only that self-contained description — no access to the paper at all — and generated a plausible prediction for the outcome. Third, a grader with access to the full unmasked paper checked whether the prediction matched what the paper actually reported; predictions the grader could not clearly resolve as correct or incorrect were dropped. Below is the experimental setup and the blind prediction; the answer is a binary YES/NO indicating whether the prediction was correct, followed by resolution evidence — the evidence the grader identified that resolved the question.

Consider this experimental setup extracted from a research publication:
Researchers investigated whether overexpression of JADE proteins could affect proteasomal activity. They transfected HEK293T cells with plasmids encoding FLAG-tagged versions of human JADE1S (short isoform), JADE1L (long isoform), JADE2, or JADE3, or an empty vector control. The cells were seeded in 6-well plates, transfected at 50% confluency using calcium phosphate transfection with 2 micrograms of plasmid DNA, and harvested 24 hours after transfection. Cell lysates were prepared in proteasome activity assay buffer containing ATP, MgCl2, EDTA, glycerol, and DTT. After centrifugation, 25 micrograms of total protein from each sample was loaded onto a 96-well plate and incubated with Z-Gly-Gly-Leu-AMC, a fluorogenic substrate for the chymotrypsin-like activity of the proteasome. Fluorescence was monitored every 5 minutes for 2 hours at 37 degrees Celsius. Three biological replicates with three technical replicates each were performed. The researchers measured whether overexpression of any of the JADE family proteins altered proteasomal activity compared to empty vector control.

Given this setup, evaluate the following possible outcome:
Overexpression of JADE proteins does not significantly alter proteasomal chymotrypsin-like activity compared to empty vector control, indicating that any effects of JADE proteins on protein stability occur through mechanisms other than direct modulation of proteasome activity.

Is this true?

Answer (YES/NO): NO